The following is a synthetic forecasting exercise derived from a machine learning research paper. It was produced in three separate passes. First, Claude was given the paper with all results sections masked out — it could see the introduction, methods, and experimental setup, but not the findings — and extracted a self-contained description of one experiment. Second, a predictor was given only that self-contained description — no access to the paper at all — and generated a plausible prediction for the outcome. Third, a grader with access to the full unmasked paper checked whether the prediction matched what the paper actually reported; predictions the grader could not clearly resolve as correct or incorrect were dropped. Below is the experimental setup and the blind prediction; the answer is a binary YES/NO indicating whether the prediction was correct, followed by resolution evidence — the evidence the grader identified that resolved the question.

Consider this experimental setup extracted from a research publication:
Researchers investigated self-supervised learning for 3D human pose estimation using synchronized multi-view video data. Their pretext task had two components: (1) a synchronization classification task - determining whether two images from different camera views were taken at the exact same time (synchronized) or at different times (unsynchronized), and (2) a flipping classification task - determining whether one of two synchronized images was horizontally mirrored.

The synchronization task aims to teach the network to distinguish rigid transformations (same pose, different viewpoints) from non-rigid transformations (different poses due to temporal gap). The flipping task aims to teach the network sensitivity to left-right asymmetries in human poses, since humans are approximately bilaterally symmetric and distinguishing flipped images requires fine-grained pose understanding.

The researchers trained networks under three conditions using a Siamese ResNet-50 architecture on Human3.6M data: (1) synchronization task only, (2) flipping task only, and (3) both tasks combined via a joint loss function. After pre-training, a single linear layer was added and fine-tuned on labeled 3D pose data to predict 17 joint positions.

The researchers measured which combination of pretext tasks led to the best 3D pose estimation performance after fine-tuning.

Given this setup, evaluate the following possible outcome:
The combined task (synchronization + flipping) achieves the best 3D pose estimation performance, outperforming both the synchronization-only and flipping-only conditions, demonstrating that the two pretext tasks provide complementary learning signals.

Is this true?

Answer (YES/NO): YES